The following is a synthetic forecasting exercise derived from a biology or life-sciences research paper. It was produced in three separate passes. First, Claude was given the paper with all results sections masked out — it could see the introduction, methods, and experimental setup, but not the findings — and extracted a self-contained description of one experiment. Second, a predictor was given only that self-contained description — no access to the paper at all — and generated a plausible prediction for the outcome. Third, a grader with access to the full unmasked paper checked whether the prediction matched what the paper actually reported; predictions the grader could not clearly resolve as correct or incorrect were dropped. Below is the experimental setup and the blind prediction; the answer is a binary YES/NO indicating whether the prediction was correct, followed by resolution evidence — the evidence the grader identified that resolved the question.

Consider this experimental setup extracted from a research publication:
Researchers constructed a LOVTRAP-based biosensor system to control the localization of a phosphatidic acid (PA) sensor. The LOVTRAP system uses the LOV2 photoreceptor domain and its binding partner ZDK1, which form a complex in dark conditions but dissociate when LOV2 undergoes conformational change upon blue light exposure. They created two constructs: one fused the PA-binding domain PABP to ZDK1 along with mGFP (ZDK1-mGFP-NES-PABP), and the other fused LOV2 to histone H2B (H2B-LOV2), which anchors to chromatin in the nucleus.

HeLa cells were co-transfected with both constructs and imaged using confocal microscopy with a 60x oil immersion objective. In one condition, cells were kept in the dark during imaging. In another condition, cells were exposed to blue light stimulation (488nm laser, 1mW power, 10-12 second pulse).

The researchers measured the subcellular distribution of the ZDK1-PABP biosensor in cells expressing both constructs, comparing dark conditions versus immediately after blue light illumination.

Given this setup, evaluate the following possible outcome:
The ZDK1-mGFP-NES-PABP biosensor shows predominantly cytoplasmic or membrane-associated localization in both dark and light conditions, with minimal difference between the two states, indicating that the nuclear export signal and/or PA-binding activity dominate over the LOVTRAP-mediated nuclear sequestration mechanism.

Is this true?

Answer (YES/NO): NO